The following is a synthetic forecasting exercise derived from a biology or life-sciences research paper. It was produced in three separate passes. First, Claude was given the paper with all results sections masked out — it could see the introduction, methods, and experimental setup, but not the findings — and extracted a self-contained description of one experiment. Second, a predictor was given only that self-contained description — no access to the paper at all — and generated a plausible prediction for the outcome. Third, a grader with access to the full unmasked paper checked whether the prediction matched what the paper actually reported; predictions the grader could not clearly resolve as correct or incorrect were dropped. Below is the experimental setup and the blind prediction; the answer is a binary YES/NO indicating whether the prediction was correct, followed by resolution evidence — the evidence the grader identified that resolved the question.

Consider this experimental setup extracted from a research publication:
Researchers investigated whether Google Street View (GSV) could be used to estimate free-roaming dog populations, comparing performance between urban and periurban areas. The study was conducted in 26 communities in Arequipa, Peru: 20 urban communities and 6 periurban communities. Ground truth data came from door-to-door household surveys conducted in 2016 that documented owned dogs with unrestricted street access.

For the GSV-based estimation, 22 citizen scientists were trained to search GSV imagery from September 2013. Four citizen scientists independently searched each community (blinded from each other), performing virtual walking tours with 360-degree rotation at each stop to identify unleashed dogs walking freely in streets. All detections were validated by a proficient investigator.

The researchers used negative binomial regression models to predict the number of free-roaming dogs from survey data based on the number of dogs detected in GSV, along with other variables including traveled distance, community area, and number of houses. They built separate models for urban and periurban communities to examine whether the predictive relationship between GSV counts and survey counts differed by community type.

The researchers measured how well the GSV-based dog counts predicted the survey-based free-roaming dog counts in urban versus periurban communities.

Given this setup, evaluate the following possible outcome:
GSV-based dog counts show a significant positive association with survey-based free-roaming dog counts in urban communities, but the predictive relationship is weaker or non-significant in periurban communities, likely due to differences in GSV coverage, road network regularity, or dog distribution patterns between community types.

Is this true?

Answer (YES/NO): YES